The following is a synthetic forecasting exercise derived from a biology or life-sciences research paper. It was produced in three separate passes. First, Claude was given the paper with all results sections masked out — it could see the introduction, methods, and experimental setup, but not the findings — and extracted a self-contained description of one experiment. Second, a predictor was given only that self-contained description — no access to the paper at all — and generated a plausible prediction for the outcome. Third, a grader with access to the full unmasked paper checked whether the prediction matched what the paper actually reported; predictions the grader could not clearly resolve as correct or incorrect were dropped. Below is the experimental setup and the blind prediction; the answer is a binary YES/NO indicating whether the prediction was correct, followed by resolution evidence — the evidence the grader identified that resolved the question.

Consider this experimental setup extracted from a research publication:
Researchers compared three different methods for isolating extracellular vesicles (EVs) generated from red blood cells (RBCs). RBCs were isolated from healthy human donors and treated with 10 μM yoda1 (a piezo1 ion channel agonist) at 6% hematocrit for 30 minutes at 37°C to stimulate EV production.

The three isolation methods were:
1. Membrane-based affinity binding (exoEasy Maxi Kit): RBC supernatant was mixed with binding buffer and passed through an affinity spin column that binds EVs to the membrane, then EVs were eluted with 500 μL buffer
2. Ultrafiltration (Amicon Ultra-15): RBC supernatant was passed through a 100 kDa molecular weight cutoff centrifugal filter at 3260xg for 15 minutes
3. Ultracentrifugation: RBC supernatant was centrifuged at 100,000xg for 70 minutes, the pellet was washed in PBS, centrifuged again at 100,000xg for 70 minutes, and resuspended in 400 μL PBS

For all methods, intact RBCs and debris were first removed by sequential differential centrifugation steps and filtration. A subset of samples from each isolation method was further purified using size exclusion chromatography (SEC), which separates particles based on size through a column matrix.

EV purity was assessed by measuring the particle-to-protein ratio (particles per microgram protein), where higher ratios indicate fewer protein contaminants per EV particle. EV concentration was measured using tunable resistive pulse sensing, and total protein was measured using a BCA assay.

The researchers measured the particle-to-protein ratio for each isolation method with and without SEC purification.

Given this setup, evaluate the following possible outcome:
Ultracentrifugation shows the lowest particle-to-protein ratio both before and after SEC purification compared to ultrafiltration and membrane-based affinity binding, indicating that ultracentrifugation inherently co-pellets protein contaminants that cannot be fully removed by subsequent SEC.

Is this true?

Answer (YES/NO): NO